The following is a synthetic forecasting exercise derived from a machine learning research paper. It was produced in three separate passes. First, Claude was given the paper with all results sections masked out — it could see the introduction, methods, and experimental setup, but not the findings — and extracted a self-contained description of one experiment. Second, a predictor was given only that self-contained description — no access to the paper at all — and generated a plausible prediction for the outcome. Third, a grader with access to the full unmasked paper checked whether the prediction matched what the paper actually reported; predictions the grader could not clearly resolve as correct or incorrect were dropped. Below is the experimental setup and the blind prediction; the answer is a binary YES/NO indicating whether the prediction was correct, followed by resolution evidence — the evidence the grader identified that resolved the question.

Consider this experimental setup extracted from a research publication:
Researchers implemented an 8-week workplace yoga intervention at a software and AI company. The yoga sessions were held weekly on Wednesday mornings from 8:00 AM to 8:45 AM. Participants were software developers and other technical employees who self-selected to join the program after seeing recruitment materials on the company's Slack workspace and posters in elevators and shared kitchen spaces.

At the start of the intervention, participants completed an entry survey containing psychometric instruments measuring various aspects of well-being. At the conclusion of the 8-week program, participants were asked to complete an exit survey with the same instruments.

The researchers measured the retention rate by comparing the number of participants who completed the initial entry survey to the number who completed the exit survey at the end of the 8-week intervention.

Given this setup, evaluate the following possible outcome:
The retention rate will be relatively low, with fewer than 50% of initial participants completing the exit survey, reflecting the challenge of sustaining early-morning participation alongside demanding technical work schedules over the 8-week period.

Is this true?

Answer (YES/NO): YES